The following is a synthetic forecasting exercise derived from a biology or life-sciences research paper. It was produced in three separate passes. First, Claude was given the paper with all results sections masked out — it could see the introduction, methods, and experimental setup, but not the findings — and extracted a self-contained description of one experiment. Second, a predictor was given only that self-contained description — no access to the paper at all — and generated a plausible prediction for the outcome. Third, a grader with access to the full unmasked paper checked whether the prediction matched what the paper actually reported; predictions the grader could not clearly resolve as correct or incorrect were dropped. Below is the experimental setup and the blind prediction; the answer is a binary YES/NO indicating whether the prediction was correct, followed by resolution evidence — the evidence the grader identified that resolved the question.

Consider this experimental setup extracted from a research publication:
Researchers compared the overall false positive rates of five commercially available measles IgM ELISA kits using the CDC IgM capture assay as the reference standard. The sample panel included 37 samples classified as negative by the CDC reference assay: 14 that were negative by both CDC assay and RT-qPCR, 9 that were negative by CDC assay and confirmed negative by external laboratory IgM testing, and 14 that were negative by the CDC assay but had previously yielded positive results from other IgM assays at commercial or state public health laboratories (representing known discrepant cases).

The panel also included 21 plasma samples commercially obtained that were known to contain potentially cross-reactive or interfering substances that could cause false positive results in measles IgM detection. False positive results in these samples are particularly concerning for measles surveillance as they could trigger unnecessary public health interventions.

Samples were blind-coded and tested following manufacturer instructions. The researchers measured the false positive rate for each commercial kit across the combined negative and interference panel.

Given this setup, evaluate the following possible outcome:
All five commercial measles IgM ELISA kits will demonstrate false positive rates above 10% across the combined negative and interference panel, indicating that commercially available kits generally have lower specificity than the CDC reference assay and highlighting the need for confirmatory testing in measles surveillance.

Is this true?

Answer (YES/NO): NO